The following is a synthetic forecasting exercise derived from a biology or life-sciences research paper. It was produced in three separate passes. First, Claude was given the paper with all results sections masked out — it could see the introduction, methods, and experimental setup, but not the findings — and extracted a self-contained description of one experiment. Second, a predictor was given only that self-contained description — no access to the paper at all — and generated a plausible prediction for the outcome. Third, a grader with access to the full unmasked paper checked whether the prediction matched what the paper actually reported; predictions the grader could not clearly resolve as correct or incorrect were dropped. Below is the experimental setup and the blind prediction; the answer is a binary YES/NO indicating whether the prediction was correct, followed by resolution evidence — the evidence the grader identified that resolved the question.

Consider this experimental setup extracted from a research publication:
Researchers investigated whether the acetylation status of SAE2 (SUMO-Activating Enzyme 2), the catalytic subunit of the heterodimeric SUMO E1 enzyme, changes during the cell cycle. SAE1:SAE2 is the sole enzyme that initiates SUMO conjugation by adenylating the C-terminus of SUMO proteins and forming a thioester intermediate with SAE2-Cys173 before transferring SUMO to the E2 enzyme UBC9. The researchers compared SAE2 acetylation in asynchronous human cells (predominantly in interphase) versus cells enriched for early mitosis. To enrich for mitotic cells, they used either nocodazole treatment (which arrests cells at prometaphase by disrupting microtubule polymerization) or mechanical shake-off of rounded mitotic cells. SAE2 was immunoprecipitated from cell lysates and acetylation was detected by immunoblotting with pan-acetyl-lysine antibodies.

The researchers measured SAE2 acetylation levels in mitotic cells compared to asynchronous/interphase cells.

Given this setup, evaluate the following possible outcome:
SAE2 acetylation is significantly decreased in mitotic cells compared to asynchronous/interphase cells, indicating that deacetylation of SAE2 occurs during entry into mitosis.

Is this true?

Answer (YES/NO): YES